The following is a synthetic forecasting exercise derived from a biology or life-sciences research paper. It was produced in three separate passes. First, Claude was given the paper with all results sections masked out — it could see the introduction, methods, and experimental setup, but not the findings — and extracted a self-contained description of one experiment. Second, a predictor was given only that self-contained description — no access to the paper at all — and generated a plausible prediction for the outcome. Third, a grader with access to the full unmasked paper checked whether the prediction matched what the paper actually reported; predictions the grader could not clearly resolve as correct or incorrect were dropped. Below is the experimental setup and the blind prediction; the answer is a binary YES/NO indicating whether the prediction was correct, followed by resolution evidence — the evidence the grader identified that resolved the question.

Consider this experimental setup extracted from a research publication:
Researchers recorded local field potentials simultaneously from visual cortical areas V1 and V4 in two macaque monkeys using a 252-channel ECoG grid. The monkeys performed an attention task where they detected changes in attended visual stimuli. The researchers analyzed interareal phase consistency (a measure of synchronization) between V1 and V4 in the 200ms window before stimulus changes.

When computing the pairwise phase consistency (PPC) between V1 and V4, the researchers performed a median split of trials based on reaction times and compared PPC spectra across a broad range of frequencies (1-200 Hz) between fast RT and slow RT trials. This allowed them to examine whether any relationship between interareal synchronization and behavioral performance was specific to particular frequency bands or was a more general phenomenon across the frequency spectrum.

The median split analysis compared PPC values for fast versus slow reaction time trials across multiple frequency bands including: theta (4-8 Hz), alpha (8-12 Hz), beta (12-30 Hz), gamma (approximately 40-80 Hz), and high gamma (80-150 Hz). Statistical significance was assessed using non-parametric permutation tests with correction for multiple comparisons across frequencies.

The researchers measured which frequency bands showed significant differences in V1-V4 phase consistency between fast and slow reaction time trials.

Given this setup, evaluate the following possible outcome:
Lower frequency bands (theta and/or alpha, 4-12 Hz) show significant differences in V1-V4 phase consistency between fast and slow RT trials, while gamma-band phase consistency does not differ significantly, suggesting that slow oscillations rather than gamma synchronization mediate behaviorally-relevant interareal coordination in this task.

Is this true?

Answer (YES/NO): NO